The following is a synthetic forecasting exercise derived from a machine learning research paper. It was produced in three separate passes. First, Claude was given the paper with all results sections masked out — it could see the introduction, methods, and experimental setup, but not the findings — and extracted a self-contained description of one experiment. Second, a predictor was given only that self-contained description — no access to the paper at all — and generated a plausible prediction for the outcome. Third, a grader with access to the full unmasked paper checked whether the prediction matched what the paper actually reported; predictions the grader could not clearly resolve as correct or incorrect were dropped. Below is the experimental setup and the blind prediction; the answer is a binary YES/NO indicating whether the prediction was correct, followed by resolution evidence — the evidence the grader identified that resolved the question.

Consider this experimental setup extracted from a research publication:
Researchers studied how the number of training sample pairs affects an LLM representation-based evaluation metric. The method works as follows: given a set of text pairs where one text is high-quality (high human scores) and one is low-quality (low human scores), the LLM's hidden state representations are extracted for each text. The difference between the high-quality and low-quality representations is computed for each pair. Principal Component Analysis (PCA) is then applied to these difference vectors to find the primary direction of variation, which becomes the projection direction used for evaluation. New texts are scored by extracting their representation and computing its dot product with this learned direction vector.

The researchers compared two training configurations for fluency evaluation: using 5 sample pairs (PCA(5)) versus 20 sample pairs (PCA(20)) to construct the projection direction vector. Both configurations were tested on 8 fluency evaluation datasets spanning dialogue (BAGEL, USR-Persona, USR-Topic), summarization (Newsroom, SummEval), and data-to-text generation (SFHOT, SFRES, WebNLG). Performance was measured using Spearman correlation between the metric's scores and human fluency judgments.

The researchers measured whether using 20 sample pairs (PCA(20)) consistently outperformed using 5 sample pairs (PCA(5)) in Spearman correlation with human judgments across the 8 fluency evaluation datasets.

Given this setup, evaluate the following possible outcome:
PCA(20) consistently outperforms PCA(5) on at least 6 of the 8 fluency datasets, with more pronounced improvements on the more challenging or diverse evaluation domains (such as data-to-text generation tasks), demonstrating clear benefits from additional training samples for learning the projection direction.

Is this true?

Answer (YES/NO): NO